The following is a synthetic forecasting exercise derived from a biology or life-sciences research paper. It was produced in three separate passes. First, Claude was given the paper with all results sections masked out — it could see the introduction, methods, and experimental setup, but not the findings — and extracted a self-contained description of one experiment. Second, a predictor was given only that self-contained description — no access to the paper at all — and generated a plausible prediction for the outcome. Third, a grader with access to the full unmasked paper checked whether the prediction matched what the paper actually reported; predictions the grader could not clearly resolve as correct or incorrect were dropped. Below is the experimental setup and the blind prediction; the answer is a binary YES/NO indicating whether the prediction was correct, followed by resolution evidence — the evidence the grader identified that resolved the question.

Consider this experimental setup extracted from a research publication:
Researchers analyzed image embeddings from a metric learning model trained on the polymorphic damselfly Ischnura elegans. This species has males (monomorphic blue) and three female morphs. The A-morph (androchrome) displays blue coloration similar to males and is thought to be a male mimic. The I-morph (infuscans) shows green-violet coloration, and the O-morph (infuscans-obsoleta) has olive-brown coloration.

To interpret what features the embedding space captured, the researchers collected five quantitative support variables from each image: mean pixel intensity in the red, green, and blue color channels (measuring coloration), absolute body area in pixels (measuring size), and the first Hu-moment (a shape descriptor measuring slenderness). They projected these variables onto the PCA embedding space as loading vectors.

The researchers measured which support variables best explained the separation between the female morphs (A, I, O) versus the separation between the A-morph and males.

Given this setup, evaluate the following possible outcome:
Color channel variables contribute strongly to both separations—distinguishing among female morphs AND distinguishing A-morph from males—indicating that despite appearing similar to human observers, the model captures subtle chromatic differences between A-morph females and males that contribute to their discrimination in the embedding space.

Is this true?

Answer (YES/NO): NO